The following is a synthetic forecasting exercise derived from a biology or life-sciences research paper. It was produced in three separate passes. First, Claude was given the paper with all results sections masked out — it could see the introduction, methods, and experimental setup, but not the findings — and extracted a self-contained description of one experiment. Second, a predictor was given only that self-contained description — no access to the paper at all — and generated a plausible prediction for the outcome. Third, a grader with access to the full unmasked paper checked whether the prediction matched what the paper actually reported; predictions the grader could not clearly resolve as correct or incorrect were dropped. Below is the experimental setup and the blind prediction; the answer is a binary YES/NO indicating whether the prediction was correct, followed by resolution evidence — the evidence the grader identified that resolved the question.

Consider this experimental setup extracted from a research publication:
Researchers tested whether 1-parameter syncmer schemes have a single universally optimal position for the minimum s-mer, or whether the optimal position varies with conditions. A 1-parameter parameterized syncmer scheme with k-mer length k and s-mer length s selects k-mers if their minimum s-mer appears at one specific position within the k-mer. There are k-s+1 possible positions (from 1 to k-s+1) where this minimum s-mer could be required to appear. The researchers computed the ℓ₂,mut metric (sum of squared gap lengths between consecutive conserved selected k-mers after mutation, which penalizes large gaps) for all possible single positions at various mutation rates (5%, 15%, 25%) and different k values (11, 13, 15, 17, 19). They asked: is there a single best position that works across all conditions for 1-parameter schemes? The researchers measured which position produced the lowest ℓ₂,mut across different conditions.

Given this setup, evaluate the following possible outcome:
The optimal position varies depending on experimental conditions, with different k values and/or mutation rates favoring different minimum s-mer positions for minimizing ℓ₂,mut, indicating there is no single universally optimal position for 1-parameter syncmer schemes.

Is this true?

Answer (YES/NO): NO